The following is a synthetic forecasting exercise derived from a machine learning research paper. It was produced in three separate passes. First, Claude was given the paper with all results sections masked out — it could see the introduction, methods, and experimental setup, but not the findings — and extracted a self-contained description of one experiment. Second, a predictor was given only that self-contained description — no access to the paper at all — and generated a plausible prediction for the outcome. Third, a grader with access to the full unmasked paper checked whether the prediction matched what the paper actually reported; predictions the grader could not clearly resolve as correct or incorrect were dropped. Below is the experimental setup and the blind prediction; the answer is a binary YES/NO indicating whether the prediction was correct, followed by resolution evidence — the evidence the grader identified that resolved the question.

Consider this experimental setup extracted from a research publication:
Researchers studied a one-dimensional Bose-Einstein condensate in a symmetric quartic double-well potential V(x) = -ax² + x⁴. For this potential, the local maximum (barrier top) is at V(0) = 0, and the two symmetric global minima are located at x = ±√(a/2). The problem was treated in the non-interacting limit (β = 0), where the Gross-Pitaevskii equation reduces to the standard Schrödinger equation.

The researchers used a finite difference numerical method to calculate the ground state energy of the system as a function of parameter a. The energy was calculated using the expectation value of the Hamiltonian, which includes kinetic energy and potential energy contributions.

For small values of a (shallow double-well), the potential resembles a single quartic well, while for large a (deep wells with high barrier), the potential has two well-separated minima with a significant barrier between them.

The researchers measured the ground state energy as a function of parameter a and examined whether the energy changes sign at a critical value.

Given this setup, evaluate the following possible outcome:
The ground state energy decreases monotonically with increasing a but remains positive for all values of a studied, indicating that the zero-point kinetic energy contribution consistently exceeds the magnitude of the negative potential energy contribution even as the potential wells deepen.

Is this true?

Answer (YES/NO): NO